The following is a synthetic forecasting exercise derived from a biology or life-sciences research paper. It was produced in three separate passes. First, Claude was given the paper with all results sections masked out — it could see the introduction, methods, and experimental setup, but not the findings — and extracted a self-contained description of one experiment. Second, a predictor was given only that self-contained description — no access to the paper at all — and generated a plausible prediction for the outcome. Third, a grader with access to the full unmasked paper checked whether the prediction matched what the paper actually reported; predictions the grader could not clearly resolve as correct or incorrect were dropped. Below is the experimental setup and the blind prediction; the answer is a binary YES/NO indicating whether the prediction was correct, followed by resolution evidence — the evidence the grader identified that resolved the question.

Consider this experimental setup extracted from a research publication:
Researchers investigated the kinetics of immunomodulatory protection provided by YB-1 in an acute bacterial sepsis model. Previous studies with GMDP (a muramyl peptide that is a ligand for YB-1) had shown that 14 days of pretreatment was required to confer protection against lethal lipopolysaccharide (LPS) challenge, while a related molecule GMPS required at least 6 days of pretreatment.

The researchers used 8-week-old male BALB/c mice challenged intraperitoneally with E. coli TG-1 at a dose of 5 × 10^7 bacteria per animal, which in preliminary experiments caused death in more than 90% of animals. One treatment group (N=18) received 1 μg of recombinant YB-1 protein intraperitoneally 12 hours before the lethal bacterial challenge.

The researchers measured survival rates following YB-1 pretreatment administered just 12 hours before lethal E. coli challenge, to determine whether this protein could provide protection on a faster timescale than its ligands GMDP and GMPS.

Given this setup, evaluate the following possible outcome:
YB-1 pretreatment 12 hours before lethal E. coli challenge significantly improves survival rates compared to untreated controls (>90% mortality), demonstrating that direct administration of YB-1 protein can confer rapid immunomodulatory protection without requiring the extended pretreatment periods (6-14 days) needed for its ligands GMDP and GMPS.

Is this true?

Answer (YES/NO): YES